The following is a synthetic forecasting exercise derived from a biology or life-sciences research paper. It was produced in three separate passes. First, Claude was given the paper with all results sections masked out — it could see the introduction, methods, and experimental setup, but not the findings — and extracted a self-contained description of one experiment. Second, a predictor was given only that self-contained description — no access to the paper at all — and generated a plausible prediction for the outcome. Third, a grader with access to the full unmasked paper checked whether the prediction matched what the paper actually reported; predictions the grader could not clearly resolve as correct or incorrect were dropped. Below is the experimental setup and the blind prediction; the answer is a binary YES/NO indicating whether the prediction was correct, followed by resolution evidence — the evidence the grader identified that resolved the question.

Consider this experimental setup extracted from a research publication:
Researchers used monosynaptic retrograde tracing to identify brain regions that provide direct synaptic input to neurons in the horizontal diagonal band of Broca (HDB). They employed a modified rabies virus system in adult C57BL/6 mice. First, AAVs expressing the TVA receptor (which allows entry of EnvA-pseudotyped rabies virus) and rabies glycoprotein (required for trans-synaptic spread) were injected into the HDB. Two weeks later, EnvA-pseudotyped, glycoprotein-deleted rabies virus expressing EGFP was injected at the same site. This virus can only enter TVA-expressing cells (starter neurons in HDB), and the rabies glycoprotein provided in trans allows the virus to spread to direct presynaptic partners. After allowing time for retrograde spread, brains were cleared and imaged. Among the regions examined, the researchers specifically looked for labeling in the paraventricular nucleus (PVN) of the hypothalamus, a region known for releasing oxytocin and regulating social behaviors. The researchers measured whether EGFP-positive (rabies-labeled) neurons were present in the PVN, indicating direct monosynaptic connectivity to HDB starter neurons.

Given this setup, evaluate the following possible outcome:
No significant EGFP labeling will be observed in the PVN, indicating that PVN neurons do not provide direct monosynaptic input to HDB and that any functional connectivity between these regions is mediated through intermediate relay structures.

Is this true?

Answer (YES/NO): NO